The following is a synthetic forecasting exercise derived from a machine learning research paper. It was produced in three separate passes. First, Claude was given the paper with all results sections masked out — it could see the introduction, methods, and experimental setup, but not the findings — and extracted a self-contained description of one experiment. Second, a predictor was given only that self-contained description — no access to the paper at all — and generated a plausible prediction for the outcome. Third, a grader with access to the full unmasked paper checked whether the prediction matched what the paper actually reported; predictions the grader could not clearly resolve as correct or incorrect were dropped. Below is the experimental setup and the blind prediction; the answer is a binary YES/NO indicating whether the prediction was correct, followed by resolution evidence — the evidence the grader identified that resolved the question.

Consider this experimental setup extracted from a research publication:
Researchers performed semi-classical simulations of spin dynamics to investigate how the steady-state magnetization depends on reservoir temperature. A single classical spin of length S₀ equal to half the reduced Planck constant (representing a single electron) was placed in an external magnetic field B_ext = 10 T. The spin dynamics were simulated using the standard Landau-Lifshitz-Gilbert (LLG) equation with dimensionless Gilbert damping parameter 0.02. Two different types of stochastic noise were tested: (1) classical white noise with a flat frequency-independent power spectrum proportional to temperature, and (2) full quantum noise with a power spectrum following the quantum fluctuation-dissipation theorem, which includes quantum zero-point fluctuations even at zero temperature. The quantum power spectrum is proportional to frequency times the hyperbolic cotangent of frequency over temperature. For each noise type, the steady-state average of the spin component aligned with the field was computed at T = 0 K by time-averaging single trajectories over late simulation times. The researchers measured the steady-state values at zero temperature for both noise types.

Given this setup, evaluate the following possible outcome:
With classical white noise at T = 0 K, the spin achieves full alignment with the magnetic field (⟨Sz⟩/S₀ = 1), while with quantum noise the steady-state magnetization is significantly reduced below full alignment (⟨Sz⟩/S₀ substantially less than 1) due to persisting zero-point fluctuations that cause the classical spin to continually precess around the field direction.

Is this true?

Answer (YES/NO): YES